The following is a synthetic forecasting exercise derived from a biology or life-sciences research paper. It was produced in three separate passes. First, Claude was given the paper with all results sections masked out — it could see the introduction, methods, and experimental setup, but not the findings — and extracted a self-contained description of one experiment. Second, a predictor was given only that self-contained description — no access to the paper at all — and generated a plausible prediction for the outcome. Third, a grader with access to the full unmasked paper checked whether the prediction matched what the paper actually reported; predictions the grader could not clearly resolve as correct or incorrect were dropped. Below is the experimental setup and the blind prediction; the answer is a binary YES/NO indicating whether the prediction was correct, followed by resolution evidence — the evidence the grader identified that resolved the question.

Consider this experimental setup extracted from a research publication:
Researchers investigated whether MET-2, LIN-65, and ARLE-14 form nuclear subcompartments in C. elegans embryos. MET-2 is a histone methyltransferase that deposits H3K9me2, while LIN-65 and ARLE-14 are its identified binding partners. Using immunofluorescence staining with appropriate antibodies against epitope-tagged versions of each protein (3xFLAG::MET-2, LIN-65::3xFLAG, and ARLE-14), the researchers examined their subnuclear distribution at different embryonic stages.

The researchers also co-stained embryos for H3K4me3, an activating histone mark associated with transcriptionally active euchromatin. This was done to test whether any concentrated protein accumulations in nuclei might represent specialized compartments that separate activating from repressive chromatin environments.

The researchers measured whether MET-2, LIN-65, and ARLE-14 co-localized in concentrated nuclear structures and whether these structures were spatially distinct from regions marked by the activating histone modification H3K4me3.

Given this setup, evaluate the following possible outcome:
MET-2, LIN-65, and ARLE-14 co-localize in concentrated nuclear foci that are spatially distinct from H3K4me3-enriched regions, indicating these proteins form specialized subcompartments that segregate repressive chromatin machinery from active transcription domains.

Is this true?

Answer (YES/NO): YES